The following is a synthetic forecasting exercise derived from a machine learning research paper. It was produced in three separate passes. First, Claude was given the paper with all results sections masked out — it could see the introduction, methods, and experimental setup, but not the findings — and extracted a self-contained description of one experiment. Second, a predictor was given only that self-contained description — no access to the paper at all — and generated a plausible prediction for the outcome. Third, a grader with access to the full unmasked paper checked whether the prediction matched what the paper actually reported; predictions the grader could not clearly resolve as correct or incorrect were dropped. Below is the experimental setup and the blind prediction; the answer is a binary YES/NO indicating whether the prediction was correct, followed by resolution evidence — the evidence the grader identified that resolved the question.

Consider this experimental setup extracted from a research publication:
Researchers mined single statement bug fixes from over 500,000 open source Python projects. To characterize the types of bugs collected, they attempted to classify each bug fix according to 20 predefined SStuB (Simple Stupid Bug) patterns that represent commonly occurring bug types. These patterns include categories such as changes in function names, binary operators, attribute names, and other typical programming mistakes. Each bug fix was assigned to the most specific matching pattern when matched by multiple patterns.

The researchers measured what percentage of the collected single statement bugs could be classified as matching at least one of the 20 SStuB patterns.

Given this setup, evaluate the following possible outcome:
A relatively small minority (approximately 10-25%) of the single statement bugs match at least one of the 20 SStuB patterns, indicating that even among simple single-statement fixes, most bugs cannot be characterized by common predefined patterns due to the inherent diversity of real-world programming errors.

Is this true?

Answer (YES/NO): NO